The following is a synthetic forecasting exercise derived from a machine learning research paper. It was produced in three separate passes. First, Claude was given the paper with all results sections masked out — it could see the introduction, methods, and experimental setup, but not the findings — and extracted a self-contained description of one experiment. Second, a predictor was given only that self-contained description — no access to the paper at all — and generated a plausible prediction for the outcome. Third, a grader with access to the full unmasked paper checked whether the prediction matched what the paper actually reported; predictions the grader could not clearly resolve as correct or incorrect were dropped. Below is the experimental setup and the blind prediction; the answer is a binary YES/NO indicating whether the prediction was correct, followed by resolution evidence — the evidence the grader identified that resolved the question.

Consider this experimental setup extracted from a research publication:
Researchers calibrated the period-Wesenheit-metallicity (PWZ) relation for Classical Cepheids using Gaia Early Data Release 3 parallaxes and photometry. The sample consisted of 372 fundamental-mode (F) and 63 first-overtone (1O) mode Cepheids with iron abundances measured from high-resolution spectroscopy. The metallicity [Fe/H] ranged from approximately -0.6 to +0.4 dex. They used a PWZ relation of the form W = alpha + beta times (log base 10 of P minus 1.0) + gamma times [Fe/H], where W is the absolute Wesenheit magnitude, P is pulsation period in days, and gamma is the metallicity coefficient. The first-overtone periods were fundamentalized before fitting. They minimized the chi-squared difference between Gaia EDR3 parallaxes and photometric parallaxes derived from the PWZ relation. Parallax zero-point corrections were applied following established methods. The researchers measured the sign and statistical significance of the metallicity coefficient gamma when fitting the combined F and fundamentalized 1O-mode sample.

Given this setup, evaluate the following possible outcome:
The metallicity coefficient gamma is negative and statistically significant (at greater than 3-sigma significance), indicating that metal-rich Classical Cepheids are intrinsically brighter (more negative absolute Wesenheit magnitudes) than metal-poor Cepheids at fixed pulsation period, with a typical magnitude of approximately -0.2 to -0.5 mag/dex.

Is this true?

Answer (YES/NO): NO